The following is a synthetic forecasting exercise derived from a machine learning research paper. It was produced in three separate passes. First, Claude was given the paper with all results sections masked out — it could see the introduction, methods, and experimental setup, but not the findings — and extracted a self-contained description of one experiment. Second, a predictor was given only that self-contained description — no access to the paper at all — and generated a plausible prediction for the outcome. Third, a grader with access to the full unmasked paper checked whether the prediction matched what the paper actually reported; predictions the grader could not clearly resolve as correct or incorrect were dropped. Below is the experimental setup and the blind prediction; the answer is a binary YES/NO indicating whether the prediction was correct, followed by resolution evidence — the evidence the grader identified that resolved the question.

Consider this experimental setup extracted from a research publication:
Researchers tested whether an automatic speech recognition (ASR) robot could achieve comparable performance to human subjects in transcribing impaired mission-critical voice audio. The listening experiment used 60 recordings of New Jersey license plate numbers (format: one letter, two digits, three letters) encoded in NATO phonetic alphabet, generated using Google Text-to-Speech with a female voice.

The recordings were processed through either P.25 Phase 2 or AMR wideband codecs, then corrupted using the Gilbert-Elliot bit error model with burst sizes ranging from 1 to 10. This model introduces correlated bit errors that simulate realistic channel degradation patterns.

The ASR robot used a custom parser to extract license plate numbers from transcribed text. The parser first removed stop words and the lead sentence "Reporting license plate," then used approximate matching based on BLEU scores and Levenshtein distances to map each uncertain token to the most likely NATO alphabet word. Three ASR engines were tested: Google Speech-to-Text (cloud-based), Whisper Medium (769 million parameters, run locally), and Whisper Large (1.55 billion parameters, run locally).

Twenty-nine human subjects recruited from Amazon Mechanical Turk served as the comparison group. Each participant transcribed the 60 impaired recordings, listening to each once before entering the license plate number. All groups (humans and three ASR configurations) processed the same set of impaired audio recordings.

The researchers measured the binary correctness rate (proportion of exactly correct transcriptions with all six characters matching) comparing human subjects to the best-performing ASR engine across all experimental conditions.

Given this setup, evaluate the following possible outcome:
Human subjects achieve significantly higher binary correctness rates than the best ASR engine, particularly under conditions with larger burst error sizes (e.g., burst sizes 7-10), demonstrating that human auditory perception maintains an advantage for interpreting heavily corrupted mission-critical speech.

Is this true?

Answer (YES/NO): YES